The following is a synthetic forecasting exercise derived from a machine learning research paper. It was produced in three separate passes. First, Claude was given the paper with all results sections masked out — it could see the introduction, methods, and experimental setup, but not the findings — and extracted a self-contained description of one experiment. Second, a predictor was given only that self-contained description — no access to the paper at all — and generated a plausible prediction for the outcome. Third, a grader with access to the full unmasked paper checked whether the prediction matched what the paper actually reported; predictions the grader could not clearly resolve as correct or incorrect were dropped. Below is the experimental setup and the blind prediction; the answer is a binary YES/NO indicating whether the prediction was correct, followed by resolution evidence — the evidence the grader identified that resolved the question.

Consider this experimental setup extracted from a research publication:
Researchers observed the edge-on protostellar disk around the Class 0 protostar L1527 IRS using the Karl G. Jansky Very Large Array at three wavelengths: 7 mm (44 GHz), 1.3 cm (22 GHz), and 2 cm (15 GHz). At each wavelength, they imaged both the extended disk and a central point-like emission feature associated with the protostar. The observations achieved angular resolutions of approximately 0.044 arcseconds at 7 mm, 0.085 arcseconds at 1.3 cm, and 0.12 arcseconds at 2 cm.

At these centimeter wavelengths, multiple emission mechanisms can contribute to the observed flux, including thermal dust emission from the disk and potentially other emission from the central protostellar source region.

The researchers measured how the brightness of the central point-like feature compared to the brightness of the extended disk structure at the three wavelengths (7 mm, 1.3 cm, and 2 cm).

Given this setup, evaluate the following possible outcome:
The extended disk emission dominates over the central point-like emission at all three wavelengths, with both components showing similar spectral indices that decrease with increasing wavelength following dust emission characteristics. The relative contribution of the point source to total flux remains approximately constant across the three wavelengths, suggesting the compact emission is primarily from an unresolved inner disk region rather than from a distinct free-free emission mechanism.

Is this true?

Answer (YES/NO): NO